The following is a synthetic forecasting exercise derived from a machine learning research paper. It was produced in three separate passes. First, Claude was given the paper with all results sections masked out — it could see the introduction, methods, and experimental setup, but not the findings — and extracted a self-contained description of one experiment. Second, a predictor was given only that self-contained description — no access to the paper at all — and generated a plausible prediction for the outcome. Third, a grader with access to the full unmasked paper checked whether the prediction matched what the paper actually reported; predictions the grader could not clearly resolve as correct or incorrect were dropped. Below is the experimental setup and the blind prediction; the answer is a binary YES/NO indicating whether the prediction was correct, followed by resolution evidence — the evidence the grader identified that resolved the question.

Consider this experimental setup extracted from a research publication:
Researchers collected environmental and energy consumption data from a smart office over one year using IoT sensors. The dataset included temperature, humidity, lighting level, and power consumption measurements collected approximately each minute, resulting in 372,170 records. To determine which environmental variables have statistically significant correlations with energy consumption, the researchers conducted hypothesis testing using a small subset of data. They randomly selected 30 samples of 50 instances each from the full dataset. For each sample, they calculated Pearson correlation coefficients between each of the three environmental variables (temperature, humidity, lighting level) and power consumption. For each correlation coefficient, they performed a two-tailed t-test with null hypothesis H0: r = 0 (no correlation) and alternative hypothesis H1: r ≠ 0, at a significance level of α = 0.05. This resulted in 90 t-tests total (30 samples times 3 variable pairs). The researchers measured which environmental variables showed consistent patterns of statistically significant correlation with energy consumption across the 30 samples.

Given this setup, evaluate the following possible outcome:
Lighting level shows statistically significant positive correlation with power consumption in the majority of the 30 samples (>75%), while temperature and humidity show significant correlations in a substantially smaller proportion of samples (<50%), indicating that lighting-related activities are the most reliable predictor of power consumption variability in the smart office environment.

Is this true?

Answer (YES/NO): NO